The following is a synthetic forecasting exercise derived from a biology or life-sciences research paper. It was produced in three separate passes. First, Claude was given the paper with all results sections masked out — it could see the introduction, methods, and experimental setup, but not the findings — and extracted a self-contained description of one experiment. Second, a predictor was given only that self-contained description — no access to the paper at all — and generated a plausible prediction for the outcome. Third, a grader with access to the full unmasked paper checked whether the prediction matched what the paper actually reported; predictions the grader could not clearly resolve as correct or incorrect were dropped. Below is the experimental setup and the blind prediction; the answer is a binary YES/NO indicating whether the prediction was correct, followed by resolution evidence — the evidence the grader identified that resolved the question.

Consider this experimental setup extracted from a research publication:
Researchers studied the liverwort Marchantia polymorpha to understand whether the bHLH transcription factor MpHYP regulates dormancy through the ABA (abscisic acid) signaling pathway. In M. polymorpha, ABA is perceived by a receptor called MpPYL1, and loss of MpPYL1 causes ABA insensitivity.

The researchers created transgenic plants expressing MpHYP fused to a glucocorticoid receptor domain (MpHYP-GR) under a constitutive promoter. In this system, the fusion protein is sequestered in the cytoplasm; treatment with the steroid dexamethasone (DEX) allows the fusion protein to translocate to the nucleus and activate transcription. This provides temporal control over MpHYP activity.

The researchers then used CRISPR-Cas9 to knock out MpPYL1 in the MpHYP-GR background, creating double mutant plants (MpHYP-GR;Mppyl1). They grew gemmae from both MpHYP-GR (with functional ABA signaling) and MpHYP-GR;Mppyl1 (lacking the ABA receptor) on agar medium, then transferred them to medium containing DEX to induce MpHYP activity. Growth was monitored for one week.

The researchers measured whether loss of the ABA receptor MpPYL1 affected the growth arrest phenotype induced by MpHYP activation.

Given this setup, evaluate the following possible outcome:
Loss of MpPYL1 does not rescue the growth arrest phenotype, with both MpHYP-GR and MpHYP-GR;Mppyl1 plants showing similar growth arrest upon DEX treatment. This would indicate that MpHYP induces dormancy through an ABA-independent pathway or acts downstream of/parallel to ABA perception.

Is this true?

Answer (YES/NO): YES